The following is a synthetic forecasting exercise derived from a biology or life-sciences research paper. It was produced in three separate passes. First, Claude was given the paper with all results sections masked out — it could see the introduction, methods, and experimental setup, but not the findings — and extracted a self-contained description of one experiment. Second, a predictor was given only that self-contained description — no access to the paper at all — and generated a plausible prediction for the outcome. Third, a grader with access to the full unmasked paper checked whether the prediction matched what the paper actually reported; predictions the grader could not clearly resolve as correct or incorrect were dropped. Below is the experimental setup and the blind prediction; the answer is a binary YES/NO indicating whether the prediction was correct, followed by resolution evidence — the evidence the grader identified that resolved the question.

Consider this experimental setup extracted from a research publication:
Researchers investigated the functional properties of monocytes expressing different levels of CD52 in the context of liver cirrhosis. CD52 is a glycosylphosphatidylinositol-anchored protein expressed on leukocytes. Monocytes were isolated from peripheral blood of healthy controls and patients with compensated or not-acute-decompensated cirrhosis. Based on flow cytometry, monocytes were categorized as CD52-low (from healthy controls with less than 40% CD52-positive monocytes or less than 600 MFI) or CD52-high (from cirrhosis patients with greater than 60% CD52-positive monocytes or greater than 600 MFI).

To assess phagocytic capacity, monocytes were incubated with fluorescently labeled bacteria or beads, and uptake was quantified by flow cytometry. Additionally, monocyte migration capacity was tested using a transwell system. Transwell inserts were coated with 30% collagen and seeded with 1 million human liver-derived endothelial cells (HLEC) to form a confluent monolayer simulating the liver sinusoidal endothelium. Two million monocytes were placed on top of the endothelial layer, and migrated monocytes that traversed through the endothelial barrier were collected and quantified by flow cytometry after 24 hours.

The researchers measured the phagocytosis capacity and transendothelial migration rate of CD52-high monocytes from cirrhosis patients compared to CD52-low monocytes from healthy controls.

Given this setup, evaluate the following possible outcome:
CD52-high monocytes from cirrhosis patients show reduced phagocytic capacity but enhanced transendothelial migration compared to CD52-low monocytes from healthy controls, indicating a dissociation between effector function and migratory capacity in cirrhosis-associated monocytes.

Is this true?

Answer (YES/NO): NO